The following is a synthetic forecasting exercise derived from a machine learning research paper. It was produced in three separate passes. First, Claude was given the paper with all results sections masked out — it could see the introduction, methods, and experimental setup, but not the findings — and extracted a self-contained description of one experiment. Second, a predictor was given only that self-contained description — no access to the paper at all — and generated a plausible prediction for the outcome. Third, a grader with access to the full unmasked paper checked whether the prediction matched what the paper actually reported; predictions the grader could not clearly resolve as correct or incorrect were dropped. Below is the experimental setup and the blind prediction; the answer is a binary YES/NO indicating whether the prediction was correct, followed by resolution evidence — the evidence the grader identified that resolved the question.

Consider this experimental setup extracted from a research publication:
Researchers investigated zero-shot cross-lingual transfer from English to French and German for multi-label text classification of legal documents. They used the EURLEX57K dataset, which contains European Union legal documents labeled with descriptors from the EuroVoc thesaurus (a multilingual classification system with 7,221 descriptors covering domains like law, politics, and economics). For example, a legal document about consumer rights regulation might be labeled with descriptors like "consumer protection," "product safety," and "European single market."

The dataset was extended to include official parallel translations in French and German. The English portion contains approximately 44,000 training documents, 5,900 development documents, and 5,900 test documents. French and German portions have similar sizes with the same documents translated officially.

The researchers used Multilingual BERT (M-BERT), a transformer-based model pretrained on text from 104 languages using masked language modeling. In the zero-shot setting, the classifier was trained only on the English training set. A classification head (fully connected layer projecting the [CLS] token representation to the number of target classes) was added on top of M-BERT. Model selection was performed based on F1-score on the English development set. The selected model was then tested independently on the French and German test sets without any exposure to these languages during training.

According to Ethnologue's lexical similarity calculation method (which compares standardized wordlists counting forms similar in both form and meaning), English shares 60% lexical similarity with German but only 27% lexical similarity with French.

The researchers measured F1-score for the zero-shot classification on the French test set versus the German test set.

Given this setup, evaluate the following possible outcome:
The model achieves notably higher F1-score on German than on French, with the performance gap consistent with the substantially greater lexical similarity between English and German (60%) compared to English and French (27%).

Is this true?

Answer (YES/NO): NO